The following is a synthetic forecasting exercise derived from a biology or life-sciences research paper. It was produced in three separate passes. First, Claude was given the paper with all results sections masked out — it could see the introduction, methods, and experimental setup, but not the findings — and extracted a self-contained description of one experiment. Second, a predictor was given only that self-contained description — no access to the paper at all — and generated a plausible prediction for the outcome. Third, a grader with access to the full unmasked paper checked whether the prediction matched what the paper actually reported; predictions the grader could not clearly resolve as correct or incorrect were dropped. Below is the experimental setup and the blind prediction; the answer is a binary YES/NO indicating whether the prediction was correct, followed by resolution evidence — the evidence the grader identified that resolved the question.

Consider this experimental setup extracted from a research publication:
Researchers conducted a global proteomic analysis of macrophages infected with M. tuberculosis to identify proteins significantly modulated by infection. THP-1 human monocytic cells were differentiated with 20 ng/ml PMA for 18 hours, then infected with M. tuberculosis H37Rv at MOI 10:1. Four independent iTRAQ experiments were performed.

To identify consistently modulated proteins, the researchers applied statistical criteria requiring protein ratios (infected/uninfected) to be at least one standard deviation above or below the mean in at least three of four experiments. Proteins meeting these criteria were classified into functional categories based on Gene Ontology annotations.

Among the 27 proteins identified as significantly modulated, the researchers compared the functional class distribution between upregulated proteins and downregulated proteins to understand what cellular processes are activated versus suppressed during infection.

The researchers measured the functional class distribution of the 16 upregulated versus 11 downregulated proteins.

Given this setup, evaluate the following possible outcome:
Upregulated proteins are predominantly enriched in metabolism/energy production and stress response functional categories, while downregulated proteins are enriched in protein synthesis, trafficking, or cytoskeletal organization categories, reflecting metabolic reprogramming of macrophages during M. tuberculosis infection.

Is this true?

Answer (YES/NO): NO